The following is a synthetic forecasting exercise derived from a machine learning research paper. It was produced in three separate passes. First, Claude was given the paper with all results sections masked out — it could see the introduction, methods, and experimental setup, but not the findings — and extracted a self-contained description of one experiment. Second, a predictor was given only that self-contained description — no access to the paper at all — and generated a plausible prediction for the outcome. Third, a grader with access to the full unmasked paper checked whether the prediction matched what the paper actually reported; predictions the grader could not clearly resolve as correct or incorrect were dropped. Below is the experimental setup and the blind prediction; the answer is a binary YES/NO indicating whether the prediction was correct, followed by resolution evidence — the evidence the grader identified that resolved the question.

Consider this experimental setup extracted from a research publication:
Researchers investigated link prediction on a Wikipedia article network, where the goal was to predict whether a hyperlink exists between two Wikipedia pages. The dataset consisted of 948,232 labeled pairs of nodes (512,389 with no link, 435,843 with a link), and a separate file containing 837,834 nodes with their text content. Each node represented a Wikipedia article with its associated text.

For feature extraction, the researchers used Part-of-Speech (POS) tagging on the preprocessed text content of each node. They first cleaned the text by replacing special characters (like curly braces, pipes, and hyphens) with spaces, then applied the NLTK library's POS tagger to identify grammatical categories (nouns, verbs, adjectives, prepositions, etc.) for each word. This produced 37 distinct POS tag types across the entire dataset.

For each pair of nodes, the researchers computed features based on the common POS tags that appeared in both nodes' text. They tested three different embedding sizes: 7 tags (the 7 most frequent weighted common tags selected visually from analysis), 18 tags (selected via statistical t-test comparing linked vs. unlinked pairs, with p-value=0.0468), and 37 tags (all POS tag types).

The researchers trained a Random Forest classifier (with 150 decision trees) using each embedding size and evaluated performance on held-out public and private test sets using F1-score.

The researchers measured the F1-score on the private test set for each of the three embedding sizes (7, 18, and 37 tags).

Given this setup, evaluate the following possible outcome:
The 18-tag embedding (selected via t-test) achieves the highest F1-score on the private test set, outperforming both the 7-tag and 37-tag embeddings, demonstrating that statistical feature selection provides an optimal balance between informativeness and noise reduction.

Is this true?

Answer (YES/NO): NO